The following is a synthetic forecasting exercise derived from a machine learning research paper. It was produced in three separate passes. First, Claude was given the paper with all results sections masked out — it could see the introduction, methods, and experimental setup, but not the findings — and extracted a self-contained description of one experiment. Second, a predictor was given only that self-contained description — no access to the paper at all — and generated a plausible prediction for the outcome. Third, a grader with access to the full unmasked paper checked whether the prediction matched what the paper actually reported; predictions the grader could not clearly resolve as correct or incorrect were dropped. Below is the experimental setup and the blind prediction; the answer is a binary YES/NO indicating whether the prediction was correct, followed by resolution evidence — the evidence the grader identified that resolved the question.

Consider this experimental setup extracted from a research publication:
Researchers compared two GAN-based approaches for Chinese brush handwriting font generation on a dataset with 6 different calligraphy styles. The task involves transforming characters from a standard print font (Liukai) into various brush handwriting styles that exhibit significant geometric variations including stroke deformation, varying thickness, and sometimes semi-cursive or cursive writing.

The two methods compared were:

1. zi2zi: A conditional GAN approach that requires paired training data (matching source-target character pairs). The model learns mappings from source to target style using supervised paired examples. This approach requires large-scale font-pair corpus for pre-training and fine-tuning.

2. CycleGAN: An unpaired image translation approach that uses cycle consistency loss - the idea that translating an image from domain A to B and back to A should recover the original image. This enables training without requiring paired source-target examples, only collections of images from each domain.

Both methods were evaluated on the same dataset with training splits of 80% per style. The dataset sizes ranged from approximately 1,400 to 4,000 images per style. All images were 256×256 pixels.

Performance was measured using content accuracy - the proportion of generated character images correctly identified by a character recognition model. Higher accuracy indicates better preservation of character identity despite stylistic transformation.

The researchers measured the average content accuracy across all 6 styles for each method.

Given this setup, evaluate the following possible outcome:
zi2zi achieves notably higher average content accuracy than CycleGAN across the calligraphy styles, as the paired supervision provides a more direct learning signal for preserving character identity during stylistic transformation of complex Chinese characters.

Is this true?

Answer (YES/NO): NO